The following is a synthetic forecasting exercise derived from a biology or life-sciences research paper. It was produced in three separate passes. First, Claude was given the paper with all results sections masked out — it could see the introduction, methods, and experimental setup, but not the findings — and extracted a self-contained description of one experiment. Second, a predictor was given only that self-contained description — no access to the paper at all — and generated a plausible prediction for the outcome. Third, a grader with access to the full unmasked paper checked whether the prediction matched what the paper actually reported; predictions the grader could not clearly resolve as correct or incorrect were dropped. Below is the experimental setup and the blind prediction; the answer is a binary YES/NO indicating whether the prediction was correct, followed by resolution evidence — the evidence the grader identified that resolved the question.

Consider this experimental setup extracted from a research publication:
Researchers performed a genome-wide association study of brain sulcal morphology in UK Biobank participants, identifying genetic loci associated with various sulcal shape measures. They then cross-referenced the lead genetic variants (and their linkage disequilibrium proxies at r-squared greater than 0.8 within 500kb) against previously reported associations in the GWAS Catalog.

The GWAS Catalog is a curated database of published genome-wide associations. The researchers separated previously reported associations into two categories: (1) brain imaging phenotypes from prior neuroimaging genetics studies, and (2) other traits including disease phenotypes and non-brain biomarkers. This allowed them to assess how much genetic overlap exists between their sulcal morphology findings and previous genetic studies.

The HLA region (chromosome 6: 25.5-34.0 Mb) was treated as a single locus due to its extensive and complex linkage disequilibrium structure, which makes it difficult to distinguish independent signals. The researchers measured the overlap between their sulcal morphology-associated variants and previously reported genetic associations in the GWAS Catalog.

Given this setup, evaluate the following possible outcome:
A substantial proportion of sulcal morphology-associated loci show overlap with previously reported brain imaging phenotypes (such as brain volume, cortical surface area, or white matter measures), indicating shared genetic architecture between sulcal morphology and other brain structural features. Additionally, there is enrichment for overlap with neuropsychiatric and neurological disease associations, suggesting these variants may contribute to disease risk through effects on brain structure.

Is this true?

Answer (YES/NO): NO